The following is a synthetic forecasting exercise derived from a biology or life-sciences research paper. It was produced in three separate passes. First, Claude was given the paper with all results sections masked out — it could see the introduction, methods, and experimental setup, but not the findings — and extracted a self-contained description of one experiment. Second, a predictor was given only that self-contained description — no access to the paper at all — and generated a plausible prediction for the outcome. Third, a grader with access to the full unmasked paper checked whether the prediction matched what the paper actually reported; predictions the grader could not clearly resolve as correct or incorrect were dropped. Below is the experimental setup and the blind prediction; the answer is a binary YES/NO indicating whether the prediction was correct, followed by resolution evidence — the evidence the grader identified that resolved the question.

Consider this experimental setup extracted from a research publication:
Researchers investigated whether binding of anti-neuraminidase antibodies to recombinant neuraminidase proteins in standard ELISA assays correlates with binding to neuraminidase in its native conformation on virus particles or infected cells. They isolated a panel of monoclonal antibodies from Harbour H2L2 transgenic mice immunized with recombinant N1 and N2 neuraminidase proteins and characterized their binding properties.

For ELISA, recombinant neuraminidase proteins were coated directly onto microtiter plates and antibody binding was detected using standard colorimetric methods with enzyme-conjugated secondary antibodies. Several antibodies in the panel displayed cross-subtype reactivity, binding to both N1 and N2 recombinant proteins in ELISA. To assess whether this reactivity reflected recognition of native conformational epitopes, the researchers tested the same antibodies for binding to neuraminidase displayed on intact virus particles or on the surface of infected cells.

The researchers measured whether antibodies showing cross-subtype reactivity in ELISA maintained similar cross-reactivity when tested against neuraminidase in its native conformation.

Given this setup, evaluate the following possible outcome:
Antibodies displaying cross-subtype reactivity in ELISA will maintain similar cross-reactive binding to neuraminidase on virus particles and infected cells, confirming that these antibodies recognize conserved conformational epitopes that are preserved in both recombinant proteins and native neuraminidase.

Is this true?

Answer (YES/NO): NO